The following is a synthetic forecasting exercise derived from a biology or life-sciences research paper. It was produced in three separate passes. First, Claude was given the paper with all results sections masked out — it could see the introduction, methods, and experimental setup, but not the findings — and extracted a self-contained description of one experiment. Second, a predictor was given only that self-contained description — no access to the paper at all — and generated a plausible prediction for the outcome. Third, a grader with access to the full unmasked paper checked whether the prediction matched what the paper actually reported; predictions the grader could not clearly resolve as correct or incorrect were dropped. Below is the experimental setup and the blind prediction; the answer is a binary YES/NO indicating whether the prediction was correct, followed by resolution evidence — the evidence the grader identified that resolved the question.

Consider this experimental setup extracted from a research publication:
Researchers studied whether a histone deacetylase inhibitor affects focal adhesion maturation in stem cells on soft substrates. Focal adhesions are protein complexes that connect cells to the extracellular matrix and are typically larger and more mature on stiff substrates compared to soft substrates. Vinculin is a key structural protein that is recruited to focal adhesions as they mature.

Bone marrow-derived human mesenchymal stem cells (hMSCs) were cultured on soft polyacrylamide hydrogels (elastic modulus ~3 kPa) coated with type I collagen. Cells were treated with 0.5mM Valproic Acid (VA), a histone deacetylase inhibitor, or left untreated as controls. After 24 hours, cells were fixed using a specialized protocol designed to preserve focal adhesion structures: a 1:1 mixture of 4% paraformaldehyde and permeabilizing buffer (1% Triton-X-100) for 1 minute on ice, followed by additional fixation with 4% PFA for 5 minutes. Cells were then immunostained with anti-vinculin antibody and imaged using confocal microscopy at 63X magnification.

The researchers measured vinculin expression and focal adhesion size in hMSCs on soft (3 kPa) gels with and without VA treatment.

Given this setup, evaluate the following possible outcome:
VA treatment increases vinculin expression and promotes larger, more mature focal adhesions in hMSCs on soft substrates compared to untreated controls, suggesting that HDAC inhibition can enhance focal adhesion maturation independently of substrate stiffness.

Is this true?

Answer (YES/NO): YES